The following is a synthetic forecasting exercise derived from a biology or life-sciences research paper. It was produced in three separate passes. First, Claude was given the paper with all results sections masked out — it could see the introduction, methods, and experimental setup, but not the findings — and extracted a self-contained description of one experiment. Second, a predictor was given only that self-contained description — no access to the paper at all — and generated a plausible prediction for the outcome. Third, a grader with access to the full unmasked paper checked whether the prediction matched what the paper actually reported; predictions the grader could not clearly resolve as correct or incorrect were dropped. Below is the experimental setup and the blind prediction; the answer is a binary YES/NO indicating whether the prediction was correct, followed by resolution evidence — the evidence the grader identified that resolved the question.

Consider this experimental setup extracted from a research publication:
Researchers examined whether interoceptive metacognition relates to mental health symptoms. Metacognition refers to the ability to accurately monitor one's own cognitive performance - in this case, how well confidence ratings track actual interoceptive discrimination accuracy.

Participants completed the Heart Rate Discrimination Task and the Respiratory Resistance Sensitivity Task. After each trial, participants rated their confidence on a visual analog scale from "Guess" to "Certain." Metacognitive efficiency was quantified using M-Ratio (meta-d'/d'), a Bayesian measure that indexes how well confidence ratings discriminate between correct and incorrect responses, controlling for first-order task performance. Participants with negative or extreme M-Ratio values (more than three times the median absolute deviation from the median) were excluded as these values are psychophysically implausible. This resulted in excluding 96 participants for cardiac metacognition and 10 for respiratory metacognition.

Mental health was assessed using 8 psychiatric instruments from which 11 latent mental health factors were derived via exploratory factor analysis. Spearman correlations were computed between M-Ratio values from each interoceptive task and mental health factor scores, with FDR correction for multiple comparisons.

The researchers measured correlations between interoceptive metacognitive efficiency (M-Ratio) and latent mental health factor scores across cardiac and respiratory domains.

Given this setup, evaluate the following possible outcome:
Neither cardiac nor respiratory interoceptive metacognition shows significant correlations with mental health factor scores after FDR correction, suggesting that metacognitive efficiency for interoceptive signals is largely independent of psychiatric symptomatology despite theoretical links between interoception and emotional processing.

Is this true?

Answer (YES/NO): NO